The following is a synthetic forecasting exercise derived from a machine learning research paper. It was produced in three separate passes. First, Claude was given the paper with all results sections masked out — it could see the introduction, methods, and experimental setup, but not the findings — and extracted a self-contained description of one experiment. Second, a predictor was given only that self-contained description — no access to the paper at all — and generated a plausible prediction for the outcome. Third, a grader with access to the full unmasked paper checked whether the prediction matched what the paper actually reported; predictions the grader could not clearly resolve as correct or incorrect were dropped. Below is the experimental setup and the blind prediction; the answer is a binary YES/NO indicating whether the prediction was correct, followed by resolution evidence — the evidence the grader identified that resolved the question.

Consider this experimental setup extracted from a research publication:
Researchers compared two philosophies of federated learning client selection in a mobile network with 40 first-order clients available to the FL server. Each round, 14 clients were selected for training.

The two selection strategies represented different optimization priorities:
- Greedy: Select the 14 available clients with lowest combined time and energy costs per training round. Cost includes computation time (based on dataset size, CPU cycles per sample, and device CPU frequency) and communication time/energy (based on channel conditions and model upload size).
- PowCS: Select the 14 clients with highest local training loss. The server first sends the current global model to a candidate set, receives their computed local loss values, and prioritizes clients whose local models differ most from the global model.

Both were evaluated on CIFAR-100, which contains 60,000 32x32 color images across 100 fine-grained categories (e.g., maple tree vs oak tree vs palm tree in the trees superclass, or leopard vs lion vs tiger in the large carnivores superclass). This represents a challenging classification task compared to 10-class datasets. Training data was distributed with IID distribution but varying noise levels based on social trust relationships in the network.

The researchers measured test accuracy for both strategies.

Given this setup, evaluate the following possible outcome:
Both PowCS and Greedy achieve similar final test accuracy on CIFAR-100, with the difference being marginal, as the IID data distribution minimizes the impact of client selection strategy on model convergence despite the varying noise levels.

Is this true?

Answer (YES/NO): NO